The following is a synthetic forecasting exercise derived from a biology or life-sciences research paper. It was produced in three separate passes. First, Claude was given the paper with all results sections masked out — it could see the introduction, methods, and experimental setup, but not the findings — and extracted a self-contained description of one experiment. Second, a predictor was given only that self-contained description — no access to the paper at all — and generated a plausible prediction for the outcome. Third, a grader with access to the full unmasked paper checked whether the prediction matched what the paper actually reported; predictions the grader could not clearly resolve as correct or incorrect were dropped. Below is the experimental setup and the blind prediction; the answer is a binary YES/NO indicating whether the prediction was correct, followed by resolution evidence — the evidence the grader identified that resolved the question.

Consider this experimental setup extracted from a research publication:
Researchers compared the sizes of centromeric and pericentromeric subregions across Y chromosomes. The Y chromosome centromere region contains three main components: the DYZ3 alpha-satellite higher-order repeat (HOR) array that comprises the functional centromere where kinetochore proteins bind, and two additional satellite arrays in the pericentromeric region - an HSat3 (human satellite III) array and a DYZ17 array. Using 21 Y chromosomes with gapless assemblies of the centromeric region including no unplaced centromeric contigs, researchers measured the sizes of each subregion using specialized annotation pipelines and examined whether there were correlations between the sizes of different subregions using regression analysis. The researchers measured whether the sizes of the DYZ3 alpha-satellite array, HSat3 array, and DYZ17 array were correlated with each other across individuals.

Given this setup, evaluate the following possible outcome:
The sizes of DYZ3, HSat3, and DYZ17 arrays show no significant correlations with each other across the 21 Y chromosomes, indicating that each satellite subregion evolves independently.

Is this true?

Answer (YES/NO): YES